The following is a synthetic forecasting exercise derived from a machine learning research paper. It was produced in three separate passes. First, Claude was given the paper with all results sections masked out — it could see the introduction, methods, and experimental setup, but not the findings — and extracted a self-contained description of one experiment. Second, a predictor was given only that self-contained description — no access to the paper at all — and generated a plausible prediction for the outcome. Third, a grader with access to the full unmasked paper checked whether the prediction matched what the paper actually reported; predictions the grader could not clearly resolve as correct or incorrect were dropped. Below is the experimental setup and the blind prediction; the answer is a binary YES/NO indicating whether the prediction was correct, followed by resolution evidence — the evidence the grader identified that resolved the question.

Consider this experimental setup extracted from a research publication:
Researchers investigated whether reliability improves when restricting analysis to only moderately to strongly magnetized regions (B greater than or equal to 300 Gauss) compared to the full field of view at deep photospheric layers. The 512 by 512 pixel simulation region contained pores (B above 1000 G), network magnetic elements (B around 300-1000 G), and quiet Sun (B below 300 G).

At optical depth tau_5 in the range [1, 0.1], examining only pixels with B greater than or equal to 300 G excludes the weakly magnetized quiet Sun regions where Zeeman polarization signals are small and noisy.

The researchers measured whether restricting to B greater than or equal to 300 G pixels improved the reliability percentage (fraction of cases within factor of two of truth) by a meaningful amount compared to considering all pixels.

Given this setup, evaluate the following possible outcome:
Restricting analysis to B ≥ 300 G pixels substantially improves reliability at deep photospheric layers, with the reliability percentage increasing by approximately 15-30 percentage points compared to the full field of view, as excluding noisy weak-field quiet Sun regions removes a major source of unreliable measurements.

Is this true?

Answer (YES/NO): NO